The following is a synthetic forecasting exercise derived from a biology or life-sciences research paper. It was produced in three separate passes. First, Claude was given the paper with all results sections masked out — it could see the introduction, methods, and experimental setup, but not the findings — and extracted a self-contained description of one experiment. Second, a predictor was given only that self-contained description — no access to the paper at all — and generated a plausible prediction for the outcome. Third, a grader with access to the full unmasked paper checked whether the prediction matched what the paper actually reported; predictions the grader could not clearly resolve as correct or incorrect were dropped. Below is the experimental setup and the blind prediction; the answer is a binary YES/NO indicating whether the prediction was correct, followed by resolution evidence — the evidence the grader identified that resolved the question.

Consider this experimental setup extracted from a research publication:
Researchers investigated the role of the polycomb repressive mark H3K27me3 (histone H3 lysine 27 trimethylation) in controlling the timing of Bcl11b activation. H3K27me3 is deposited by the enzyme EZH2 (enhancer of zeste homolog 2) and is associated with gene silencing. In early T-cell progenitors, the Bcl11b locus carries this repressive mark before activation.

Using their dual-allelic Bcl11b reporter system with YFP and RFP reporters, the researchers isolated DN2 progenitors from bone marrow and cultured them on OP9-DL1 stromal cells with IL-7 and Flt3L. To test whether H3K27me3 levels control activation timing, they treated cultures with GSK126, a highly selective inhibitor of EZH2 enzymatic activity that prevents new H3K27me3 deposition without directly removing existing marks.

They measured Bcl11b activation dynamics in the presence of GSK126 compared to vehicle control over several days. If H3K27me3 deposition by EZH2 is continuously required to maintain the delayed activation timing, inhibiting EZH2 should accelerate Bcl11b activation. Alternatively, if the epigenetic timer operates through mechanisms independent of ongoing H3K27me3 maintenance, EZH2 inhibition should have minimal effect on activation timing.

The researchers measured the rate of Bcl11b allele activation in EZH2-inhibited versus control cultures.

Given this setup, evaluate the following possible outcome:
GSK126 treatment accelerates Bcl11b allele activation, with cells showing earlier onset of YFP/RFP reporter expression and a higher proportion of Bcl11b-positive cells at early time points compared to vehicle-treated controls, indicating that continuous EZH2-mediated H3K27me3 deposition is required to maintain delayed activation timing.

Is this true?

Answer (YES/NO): YES